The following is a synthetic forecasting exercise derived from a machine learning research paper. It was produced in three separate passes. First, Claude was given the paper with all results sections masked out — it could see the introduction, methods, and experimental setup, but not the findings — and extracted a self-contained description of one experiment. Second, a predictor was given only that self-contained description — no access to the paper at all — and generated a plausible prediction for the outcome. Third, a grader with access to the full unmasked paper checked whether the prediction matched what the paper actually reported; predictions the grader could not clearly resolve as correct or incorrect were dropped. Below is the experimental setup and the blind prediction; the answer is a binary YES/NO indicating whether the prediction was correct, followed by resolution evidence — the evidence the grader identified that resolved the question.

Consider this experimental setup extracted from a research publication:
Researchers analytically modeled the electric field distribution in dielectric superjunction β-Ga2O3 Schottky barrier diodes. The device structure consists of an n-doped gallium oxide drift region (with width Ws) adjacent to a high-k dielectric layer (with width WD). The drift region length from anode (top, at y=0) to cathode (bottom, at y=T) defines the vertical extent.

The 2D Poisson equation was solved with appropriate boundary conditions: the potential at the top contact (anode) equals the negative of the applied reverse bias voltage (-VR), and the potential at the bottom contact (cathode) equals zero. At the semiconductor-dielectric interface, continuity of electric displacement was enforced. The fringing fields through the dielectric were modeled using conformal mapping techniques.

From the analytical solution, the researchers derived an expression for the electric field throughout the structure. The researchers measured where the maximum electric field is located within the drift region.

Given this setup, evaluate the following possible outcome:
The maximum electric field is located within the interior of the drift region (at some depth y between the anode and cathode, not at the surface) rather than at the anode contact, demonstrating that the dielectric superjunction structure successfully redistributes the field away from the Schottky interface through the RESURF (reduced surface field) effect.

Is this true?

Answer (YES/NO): NO